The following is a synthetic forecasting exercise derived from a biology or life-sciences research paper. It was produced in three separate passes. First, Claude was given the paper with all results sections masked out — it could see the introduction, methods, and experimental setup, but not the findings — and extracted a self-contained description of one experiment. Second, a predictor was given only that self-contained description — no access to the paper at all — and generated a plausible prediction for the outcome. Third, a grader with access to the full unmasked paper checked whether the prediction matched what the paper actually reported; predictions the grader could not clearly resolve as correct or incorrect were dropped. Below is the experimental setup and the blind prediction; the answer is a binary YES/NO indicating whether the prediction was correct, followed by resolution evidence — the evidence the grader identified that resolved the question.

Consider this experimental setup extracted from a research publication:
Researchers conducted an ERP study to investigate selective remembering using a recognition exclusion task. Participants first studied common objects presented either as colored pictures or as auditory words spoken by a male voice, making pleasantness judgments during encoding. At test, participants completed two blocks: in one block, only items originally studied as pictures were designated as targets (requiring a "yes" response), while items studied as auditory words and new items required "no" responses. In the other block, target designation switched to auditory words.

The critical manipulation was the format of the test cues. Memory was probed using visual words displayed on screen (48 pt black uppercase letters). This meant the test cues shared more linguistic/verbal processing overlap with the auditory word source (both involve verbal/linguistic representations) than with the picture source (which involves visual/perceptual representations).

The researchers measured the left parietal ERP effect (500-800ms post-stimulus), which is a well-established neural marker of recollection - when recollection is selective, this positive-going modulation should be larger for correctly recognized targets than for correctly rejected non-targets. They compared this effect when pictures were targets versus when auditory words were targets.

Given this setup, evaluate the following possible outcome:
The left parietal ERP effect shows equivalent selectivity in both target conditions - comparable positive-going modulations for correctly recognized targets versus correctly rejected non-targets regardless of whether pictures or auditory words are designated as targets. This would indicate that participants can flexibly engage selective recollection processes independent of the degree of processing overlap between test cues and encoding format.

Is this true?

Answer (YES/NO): NO